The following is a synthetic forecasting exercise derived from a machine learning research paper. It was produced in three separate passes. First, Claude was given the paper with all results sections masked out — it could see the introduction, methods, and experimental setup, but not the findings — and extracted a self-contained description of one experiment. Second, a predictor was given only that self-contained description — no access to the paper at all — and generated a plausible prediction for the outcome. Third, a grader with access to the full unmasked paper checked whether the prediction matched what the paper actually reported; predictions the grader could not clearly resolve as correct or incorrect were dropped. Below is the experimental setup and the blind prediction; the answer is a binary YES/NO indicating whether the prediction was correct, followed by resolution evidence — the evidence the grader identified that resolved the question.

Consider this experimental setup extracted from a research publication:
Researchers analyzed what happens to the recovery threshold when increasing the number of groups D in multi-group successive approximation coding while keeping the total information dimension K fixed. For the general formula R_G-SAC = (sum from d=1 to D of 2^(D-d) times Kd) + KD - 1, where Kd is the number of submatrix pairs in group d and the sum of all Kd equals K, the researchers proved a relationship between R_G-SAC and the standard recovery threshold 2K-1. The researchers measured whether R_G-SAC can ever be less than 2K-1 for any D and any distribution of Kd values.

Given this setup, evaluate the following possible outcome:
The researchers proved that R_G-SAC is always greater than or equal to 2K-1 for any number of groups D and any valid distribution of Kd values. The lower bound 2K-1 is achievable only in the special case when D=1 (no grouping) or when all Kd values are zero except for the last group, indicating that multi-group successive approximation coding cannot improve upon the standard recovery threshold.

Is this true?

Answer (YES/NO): NO